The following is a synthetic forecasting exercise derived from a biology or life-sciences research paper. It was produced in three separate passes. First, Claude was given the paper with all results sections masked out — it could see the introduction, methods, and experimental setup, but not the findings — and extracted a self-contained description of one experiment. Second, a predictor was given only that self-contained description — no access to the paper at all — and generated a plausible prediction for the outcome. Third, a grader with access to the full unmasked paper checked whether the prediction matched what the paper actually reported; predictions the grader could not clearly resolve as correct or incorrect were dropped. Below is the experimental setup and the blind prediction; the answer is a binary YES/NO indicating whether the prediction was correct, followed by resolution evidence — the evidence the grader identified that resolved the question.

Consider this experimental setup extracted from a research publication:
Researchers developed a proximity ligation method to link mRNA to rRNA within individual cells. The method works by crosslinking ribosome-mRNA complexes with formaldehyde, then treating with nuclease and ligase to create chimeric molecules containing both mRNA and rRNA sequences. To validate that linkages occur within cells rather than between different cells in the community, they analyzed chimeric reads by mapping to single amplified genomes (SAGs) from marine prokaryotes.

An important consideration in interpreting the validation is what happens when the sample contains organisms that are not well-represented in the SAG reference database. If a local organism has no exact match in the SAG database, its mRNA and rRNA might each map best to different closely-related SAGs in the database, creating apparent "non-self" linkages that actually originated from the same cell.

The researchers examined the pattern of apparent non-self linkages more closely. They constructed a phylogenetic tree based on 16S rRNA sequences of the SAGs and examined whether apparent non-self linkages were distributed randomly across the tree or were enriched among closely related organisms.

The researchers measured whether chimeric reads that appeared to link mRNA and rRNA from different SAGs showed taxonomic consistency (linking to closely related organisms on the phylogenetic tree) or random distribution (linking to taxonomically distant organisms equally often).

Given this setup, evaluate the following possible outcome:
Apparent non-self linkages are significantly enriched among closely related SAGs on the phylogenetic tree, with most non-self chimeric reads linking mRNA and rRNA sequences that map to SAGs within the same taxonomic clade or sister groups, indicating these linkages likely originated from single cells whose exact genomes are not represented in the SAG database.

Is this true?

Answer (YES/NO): YES